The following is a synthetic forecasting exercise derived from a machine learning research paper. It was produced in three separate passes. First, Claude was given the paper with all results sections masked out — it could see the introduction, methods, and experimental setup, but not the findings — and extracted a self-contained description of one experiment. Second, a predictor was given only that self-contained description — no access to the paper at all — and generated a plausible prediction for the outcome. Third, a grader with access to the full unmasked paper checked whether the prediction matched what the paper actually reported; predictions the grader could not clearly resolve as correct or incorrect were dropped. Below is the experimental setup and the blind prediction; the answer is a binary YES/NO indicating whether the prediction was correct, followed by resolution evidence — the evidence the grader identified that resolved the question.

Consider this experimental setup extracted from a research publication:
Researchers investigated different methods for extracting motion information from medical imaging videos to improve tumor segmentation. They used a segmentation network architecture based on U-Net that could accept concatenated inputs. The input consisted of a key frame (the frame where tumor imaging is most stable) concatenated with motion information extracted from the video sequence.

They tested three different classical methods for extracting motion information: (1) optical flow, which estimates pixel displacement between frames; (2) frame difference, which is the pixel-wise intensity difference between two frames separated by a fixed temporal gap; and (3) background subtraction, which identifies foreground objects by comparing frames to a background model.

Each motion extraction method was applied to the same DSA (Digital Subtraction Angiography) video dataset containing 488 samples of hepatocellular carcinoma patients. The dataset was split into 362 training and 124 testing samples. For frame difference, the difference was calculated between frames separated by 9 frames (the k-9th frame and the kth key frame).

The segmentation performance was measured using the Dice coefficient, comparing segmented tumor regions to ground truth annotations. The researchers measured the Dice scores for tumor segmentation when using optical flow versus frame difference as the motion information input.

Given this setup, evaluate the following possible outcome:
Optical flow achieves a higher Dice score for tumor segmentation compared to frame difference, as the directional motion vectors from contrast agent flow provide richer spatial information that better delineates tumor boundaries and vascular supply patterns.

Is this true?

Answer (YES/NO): NO